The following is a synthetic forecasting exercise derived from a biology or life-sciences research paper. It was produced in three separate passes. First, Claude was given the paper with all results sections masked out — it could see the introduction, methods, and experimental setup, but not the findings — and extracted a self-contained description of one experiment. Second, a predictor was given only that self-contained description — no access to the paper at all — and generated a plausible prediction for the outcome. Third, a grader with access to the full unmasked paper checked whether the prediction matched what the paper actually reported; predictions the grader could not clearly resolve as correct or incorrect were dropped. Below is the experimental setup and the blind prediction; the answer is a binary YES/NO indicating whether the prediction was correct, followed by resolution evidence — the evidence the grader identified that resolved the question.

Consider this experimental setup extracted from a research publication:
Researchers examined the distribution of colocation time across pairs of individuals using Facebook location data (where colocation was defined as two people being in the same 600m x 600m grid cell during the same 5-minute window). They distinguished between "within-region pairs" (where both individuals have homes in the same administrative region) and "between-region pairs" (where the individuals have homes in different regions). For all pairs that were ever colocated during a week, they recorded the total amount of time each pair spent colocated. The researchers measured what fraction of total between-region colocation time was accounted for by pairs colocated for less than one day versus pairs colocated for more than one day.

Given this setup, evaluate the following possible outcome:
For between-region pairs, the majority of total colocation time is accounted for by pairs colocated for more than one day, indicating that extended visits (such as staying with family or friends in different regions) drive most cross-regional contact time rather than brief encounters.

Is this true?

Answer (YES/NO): NO